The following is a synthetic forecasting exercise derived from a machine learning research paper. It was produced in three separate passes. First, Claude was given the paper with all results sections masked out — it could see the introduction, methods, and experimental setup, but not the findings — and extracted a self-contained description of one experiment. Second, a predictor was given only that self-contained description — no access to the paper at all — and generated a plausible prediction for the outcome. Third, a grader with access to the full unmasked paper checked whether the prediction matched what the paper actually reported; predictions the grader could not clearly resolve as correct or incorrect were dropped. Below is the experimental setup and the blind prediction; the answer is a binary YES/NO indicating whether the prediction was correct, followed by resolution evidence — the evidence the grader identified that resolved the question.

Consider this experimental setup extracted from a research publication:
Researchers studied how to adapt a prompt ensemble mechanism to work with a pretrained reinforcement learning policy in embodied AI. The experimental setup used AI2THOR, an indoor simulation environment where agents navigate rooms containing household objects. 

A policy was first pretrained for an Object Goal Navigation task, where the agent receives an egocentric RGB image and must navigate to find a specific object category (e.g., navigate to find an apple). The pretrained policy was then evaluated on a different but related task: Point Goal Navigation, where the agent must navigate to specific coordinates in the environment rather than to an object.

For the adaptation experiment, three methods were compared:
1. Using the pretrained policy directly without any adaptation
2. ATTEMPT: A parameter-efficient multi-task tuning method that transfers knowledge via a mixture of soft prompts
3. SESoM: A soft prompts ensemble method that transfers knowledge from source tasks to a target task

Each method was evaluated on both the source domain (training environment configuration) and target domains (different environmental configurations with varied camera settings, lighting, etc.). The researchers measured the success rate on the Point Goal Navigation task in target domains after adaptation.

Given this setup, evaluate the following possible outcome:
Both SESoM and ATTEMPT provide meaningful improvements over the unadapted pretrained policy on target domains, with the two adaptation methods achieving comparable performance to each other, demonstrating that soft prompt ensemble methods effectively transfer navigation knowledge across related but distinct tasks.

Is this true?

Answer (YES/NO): NO